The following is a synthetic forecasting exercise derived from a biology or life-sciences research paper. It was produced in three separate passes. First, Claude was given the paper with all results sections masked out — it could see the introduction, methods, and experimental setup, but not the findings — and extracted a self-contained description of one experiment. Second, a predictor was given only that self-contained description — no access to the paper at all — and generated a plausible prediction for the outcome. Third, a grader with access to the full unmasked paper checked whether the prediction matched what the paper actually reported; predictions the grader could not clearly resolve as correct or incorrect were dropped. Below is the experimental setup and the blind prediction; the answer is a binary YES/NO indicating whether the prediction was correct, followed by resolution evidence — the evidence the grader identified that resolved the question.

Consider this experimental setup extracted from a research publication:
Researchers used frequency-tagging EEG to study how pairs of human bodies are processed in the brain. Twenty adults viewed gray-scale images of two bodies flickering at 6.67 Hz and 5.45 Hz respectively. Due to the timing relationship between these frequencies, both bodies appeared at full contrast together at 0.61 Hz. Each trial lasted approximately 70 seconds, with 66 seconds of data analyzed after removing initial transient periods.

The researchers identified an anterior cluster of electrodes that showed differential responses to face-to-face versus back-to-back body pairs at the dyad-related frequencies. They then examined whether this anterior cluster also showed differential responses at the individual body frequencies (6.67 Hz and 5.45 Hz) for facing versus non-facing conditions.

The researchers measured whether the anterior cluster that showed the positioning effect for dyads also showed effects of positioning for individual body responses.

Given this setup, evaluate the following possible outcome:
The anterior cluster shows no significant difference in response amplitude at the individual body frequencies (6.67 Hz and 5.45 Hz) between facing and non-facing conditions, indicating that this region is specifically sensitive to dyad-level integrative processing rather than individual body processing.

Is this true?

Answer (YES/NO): YES